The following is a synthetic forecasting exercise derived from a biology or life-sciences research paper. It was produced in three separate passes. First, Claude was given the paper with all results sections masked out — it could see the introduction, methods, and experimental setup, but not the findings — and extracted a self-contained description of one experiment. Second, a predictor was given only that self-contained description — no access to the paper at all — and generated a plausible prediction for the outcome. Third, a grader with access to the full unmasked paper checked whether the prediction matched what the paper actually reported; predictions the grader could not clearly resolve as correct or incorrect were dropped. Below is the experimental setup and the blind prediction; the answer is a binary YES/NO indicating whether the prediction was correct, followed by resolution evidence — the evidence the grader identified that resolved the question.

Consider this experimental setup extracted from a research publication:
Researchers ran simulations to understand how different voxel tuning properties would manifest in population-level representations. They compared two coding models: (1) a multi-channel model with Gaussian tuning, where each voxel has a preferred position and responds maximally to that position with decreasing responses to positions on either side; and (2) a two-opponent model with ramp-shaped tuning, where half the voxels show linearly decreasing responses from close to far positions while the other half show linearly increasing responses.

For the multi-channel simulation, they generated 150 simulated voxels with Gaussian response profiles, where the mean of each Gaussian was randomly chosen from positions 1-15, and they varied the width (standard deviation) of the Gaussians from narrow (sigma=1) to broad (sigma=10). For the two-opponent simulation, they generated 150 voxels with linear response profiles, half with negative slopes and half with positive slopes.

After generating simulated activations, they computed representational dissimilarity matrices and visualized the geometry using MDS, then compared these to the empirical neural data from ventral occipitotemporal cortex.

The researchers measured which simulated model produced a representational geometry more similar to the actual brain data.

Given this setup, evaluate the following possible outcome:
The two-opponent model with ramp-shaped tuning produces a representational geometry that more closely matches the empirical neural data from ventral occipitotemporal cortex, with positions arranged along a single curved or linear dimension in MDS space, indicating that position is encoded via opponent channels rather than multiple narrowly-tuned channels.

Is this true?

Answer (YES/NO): YES